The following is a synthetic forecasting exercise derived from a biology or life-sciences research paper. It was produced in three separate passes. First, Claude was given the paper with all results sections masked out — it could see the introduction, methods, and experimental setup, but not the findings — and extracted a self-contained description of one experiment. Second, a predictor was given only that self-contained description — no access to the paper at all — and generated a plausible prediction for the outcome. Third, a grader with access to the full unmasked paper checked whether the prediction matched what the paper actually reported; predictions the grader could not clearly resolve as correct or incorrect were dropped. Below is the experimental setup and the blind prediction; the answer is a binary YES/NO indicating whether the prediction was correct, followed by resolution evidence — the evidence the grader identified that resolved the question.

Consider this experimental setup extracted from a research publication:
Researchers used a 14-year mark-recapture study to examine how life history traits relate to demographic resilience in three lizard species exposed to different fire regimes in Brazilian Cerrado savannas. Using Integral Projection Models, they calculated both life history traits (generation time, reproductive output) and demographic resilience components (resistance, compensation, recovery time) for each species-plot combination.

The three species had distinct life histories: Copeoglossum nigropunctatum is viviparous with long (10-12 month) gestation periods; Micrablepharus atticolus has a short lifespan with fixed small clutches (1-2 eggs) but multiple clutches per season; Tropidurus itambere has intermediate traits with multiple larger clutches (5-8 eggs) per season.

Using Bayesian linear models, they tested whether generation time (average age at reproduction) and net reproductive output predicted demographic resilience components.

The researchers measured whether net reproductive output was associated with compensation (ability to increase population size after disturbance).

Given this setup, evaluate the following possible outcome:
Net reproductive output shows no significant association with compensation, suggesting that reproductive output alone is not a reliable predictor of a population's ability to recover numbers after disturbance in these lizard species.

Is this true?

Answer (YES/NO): NO